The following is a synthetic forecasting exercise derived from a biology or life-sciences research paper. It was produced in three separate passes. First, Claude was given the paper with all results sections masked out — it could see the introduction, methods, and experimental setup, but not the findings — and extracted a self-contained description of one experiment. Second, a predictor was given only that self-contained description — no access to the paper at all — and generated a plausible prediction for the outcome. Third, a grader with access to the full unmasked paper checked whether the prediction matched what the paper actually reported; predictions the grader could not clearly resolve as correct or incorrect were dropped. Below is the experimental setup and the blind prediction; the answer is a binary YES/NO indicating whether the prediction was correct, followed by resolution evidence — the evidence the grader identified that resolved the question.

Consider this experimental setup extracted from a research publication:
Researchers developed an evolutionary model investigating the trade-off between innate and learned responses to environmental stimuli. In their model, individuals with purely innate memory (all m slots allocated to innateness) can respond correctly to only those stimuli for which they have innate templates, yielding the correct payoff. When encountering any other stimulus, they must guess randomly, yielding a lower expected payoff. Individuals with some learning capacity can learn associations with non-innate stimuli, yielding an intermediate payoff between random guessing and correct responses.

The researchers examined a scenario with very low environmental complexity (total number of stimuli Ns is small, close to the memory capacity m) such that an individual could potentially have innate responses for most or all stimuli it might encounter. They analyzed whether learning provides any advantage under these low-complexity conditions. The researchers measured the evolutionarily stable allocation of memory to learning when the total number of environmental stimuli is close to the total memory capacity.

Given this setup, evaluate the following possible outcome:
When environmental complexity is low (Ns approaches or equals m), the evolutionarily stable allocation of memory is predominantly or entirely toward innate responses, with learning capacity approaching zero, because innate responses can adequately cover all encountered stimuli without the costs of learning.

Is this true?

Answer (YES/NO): YES